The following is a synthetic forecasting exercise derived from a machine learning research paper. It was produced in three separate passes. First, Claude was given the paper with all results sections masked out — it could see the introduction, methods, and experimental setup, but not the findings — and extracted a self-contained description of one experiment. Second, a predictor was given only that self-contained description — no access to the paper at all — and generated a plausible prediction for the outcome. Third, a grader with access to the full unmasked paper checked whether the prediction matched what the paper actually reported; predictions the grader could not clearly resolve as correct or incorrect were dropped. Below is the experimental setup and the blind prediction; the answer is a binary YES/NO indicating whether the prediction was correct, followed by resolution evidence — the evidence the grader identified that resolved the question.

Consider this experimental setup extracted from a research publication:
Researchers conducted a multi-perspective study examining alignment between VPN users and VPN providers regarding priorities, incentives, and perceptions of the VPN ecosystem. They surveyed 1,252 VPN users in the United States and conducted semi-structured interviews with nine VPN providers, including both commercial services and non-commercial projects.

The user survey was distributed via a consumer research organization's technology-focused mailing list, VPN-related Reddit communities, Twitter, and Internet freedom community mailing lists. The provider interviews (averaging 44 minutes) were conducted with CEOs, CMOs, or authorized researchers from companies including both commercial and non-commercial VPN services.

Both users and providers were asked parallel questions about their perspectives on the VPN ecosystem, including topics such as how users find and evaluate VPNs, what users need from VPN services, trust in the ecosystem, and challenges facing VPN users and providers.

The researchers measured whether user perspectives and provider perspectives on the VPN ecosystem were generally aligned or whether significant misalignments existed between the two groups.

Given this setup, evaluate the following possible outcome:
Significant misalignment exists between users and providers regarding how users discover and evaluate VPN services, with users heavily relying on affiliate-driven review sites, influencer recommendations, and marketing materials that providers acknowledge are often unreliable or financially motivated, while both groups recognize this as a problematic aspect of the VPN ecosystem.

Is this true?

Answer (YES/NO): NO